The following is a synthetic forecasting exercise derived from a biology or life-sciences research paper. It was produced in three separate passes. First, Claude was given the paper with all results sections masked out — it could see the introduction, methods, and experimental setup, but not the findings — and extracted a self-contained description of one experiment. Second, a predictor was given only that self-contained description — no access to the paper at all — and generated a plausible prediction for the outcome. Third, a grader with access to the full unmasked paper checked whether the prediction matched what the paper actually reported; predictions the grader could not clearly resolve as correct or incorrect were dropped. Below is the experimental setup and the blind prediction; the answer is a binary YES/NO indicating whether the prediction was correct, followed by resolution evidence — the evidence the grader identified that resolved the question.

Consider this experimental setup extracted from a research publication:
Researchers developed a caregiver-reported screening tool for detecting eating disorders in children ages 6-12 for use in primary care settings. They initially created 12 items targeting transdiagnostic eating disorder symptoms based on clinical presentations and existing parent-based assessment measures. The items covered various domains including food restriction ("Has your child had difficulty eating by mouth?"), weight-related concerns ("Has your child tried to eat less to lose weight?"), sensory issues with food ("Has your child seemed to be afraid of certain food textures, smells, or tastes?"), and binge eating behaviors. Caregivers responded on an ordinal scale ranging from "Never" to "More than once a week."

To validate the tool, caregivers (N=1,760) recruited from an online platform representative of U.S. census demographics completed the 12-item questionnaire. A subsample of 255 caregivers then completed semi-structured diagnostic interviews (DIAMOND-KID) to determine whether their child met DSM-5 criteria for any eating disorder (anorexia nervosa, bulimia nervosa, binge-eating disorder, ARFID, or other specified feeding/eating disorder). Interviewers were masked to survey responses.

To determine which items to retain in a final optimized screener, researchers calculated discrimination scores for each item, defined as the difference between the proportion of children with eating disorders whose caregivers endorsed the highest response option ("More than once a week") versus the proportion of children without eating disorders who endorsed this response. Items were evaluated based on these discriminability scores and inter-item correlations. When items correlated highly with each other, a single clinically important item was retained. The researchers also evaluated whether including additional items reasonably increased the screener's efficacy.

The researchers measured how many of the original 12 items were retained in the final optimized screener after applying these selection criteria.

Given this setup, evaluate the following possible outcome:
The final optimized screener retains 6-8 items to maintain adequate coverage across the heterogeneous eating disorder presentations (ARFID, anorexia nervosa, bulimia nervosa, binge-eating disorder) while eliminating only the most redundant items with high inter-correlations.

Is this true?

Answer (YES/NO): NO